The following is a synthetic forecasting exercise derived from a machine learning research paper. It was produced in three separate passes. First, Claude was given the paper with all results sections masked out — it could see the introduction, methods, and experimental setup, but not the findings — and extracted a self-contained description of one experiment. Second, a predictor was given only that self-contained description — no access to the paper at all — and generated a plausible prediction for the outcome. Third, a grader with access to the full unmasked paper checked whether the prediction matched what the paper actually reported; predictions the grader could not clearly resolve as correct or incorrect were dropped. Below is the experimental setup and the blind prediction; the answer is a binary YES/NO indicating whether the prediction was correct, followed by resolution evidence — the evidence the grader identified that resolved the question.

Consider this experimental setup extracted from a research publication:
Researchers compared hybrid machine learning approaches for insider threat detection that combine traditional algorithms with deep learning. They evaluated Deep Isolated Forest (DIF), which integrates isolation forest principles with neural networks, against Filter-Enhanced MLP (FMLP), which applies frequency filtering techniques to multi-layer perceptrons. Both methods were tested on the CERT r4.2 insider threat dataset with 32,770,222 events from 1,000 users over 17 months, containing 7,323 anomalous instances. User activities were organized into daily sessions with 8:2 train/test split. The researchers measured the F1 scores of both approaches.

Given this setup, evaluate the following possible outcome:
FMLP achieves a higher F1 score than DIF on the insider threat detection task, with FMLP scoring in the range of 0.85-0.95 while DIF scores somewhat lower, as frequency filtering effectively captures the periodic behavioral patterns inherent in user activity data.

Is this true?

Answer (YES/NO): NO